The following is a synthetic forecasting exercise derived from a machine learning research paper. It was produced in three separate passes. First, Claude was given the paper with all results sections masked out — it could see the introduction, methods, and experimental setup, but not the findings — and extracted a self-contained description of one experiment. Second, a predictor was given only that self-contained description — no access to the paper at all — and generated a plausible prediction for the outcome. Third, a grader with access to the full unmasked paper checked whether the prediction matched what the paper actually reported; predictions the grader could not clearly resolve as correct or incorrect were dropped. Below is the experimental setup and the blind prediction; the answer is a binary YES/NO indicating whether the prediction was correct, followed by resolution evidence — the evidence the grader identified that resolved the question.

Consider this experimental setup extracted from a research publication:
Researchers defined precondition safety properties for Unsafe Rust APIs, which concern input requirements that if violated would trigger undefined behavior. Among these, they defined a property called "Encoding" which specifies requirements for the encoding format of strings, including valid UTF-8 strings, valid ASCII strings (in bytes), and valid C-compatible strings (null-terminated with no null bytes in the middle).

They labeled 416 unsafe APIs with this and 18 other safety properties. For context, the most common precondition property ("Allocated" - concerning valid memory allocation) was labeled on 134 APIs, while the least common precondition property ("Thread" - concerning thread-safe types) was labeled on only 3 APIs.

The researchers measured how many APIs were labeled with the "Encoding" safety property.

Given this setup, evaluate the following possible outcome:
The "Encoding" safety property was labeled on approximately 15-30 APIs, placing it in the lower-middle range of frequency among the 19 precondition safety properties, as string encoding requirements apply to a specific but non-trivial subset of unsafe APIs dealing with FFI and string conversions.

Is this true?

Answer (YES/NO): NO